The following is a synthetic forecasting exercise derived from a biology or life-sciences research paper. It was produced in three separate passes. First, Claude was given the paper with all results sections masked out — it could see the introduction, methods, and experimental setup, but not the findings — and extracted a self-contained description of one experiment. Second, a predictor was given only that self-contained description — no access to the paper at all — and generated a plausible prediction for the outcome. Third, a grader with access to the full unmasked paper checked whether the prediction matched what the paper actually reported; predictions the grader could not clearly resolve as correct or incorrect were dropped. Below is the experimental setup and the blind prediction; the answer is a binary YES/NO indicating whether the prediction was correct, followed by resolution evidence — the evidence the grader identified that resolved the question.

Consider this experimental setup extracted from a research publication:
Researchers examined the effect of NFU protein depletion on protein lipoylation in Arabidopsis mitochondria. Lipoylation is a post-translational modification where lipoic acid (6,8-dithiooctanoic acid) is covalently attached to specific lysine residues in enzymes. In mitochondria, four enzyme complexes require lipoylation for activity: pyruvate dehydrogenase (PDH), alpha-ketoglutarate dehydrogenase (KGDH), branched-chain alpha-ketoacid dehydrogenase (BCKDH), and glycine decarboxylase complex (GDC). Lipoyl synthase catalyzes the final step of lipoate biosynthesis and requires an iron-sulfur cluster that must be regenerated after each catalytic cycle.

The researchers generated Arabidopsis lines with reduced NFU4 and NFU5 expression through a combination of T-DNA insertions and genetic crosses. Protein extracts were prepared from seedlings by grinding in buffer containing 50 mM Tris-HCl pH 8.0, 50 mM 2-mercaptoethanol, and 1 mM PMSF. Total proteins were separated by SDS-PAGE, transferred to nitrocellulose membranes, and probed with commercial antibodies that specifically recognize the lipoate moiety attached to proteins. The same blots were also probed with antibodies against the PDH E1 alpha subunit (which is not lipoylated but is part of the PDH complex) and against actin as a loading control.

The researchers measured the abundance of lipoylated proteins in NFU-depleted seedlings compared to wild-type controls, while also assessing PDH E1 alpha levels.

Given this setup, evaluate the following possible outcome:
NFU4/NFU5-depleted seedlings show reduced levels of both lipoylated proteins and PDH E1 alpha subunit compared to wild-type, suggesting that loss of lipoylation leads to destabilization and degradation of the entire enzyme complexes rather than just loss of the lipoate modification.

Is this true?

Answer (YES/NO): NO